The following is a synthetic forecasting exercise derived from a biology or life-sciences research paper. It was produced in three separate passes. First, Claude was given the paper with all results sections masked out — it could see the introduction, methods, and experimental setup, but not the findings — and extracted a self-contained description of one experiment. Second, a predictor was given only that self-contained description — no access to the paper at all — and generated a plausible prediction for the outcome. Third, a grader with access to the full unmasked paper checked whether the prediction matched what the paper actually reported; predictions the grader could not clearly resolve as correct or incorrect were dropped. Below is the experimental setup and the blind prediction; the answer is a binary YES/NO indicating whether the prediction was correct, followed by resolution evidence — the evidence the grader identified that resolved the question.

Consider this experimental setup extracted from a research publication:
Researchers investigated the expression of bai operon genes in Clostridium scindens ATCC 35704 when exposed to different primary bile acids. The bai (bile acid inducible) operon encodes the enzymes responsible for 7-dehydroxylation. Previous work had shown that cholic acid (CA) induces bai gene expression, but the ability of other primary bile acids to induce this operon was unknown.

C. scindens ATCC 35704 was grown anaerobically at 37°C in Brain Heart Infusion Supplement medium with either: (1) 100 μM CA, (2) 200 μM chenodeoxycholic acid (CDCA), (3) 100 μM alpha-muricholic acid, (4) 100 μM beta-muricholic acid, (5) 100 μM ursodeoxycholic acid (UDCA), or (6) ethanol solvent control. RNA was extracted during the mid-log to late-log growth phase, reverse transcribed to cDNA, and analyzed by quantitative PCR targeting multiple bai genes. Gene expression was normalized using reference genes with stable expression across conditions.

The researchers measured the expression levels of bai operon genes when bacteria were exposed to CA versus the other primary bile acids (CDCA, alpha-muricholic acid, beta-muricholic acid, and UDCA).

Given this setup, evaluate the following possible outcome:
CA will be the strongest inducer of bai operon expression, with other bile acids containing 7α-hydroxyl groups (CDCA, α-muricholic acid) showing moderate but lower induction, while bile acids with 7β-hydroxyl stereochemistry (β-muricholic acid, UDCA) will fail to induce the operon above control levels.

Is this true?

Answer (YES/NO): NO